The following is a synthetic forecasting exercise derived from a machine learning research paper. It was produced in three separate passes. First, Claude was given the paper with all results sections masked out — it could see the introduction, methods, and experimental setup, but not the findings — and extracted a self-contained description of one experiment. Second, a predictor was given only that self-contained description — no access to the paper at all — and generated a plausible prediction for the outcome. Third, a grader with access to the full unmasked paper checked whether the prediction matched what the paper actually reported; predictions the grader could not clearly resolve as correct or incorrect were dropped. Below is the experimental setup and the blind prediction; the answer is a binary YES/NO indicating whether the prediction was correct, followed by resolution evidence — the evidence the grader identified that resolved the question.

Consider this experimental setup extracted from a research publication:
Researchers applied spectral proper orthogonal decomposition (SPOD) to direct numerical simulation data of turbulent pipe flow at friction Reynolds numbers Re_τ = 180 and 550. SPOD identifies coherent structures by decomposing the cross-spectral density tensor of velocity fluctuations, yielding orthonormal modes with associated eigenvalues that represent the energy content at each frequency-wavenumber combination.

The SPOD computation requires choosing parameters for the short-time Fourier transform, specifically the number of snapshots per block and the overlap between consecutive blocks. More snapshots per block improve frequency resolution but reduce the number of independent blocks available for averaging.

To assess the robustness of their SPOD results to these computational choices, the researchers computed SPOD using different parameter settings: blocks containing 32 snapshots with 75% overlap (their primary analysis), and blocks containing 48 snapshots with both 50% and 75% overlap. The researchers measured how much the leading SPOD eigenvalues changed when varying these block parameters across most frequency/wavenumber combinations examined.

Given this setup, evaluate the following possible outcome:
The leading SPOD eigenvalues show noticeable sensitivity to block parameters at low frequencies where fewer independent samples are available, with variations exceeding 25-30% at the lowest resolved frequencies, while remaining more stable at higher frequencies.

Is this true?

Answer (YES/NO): NO